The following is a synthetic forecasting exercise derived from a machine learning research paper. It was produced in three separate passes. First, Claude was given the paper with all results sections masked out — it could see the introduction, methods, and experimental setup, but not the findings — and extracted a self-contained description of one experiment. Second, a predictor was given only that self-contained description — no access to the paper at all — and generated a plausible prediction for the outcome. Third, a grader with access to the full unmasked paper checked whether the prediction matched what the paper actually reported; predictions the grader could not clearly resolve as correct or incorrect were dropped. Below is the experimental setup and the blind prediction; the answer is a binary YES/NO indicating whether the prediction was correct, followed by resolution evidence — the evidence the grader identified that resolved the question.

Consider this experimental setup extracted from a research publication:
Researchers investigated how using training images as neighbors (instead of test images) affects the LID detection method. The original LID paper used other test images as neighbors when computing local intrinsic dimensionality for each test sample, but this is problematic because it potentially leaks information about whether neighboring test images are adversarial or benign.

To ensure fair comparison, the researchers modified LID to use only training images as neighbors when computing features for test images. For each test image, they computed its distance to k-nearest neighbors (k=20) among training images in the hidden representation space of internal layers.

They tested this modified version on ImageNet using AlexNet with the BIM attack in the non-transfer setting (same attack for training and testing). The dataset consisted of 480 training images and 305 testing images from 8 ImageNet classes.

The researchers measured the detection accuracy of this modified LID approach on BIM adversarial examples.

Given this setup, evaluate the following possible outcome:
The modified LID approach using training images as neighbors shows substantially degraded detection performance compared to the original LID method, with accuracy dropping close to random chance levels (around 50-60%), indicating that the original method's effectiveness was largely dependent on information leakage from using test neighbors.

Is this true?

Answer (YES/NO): NO